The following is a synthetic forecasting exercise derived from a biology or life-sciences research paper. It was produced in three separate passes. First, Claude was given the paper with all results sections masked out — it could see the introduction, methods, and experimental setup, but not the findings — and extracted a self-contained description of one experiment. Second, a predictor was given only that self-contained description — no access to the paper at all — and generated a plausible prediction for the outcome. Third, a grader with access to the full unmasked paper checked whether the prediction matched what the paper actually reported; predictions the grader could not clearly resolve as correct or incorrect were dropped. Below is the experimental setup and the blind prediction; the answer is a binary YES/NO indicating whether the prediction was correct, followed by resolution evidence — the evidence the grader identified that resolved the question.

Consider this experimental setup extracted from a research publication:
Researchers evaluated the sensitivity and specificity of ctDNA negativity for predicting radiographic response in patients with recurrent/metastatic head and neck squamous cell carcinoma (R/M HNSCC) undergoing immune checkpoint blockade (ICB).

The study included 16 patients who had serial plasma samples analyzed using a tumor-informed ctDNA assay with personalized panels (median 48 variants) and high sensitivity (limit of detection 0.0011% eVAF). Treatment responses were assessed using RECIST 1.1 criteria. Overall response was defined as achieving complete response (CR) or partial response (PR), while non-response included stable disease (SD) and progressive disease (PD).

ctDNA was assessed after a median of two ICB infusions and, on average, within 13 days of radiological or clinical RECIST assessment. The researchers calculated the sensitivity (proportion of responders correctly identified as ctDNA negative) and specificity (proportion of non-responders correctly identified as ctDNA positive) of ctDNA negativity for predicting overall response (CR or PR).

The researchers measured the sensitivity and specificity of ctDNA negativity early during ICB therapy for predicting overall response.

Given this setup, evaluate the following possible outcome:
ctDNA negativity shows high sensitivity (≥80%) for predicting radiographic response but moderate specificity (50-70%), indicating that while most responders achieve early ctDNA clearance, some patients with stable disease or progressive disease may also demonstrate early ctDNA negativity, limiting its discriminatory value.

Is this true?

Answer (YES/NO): NO